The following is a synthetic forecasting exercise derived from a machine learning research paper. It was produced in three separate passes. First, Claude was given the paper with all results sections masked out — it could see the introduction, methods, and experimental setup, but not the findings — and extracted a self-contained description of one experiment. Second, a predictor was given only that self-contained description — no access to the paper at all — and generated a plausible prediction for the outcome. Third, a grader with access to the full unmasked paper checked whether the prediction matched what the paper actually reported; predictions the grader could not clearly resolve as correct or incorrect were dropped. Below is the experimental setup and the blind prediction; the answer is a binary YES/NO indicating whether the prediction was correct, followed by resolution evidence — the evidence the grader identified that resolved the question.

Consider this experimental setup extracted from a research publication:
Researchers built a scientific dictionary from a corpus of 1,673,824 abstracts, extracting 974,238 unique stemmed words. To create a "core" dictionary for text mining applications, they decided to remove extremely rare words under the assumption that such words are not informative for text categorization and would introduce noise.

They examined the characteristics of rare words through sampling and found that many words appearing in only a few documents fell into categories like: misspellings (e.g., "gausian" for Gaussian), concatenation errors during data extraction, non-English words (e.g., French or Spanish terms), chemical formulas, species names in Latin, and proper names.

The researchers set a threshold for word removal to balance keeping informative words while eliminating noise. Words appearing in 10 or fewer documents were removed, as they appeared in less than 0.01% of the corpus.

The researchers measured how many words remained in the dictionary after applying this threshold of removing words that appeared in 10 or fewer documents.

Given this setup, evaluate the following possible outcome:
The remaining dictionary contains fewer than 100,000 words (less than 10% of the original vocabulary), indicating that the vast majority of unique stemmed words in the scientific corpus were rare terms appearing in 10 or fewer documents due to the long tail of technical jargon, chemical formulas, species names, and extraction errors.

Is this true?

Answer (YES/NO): NO